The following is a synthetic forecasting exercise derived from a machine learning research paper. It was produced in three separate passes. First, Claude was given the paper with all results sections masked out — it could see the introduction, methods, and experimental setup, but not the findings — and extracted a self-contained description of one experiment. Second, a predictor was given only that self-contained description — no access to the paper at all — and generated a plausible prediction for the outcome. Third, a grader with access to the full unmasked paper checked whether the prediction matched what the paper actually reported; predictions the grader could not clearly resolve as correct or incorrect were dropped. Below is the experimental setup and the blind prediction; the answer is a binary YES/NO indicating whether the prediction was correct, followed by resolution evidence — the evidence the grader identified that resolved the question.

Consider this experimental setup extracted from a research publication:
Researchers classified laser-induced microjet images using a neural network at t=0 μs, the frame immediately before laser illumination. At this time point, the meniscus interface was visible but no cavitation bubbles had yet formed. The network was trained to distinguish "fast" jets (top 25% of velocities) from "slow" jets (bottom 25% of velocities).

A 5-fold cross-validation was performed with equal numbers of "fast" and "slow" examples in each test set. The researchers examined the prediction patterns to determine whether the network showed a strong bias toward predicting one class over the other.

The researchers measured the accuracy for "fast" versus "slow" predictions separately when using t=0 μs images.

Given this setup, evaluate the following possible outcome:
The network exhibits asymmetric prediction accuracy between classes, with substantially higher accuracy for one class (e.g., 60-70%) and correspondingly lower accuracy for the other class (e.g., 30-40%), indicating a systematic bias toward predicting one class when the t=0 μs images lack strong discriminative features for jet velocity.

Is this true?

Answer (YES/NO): NO